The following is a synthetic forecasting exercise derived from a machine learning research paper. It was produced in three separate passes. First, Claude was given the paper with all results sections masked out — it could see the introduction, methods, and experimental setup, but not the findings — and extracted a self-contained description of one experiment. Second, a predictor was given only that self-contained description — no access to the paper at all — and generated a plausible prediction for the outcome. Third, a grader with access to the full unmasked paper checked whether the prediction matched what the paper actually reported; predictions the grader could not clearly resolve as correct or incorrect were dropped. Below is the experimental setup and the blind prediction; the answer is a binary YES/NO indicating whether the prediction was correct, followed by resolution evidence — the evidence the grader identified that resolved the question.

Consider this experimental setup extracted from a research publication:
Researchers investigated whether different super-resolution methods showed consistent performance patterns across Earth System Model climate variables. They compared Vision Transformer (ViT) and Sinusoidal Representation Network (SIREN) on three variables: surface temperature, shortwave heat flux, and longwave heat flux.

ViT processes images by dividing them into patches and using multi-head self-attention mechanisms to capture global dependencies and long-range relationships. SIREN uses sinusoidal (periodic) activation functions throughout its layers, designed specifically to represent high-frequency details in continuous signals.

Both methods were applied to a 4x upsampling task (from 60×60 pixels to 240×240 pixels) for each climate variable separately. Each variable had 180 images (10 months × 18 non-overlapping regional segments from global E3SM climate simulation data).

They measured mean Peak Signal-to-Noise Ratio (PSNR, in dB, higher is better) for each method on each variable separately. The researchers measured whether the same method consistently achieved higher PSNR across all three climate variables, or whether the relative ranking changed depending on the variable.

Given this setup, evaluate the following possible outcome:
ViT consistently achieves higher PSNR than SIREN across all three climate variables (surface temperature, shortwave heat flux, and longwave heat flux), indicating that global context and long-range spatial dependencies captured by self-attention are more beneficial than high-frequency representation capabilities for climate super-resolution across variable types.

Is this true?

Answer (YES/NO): NO